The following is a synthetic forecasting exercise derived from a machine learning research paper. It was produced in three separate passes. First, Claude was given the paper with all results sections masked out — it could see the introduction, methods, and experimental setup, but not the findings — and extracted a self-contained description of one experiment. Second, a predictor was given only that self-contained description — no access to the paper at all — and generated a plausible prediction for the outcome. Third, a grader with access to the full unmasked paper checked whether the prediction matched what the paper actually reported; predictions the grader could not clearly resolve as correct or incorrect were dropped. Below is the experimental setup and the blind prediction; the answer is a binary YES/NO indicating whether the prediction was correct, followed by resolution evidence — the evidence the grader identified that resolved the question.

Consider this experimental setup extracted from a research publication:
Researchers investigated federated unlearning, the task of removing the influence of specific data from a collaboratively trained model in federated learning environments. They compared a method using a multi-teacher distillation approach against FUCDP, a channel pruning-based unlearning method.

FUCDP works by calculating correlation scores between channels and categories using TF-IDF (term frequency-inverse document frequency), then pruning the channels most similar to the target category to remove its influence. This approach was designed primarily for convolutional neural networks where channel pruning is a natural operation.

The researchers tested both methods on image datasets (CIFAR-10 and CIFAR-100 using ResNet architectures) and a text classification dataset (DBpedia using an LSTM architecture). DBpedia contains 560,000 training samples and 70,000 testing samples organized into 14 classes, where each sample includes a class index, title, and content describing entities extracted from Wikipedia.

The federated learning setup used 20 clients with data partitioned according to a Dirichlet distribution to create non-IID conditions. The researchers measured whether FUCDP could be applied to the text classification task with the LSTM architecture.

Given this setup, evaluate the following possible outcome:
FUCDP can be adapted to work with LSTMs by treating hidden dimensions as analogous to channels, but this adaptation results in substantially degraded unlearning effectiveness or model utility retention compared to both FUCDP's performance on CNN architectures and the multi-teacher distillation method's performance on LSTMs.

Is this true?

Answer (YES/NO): NO